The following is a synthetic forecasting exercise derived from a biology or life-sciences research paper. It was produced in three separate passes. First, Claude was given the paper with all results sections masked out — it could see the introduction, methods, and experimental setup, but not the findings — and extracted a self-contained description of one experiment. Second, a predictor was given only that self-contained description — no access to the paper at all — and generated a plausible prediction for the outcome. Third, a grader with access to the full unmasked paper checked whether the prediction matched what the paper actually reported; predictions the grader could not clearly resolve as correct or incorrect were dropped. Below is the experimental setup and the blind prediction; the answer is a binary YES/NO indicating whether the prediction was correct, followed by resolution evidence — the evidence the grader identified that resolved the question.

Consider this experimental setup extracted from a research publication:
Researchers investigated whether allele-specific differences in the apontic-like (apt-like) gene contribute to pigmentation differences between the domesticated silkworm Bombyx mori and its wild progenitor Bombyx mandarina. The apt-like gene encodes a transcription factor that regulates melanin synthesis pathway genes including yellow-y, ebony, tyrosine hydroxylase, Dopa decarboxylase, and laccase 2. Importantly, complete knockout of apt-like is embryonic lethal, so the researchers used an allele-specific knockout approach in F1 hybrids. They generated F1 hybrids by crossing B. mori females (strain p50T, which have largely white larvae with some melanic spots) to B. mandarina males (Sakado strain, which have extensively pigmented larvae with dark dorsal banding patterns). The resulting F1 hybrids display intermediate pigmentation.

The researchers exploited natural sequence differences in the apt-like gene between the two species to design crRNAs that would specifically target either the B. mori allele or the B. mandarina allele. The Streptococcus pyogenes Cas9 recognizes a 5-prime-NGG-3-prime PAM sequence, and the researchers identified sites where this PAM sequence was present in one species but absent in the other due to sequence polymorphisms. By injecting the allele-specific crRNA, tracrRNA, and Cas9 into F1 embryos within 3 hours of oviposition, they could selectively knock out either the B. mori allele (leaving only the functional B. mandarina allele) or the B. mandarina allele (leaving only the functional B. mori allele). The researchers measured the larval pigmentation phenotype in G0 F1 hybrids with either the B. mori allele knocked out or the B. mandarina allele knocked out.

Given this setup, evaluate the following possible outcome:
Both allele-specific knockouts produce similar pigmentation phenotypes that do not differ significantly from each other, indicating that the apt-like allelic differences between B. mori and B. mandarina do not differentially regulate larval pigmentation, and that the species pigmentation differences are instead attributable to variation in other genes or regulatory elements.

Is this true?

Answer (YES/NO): NO